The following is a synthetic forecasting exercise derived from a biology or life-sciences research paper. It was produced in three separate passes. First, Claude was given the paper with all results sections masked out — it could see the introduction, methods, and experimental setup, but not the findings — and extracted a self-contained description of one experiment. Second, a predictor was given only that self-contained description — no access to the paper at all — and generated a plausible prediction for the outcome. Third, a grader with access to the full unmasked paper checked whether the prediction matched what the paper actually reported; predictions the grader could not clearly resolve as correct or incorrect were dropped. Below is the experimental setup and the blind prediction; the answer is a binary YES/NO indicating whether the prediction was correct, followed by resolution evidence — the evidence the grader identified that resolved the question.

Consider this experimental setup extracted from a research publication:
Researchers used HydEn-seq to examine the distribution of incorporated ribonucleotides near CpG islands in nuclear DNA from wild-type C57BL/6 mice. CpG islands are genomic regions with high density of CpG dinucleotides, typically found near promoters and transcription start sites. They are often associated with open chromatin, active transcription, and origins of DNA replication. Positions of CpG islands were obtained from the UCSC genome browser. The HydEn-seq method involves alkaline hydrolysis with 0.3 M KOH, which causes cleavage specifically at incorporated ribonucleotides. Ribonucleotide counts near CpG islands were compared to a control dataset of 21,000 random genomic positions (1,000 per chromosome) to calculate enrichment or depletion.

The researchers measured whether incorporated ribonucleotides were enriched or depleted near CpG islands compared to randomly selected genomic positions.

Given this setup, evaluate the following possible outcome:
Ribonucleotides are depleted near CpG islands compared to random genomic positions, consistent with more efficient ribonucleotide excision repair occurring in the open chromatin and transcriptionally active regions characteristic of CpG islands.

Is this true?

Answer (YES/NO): NO